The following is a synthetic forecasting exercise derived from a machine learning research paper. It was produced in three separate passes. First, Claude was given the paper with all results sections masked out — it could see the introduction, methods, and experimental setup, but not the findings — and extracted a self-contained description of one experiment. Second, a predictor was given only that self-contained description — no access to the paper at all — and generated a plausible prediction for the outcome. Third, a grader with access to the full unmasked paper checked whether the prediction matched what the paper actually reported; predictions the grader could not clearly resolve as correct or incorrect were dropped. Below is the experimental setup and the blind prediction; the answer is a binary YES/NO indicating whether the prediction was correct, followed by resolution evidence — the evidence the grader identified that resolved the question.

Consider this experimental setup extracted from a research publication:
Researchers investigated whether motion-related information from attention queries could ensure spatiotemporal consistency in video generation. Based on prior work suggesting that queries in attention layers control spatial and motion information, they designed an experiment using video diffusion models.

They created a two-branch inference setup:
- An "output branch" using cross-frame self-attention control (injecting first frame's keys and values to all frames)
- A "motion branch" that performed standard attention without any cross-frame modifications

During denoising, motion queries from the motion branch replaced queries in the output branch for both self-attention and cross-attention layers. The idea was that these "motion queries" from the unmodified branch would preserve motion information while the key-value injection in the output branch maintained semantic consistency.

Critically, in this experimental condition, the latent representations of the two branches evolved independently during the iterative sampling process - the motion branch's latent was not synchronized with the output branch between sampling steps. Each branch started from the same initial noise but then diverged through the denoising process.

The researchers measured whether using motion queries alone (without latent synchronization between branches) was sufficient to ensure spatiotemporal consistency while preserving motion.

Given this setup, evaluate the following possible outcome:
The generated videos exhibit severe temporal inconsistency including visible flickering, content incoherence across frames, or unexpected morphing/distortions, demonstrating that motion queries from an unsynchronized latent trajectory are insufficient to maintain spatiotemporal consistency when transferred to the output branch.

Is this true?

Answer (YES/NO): NO